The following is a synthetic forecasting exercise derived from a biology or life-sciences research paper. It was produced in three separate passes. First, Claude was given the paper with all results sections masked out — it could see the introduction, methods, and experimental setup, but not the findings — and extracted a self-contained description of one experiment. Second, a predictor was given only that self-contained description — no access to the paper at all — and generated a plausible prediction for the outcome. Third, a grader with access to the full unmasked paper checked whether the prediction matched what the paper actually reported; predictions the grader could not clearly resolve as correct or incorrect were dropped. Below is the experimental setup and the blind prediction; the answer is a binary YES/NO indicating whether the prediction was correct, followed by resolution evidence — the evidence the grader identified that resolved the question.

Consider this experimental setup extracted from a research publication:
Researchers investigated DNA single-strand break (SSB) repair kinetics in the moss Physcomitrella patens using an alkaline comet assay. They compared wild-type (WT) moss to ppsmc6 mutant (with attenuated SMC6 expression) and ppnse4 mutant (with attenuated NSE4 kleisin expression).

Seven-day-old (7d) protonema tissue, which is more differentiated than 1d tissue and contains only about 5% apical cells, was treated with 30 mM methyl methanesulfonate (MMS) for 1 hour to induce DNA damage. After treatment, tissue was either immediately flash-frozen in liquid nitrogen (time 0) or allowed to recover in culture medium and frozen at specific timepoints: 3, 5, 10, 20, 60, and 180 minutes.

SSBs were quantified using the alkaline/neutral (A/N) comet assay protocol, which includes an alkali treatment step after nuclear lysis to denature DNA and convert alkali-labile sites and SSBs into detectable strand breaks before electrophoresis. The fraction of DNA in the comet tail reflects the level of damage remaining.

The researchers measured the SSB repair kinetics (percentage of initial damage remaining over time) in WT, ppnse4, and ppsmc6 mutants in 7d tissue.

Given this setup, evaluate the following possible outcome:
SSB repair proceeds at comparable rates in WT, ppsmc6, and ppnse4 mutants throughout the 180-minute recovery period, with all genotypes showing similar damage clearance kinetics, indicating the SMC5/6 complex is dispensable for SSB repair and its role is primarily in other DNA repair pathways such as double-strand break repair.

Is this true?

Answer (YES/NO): NO